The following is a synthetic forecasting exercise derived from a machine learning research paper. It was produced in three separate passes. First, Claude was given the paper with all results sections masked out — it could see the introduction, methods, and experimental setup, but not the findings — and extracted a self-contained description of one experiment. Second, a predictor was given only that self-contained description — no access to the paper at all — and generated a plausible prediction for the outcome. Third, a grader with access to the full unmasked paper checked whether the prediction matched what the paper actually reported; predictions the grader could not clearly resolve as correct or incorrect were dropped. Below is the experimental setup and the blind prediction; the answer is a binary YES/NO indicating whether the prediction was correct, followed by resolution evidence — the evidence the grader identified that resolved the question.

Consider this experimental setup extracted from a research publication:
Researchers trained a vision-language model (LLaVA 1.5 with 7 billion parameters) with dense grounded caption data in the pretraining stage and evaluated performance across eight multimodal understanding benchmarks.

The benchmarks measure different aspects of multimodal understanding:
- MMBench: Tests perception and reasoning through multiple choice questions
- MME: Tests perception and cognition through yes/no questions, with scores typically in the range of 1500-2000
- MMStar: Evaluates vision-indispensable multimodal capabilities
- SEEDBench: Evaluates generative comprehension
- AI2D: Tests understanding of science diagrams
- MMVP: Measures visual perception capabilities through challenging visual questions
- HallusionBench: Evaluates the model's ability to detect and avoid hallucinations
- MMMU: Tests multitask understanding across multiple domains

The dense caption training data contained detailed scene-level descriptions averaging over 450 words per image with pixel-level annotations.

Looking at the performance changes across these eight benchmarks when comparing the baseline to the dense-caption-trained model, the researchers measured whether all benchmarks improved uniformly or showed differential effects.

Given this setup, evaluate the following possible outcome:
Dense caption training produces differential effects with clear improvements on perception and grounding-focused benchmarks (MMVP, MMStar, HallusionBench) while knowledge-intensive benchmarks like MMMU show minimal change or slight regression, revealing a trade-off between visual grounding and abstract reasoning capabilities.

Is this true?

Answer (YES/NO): NO